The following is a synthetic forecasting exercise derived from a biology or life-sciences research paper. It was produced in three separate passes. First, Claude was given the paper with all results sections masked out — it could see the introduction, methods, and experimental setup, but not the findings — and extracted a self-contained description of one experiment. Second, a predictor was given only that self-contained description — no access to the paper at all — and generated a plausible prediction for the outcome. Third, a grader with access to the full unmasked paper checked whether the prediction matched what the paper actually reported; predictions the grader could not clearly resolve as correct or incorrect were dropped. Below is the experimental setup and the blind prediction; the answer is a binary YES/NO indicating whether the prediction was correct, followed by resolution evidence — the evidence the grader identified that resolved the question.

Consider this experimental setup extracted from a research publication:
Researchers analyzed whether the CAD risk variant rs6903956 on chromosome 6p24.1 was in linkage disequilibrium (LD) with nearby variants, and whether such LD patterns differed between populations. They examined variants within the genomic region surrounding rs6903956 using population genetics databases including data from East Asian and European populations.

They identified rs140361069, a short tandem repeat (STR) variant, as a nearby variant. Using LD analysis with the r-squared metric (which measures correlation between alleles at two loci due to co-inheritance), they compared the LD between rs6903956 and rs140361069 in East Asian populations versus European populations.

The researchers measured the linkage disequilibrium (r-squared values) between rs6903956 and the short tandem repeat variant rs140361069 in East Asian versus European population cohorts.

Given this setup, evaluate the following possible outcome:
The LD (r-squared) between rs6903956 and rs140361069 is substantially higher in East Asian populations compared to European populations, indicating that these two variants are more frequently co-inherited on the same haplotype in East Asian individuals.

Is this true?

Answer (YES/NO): YES